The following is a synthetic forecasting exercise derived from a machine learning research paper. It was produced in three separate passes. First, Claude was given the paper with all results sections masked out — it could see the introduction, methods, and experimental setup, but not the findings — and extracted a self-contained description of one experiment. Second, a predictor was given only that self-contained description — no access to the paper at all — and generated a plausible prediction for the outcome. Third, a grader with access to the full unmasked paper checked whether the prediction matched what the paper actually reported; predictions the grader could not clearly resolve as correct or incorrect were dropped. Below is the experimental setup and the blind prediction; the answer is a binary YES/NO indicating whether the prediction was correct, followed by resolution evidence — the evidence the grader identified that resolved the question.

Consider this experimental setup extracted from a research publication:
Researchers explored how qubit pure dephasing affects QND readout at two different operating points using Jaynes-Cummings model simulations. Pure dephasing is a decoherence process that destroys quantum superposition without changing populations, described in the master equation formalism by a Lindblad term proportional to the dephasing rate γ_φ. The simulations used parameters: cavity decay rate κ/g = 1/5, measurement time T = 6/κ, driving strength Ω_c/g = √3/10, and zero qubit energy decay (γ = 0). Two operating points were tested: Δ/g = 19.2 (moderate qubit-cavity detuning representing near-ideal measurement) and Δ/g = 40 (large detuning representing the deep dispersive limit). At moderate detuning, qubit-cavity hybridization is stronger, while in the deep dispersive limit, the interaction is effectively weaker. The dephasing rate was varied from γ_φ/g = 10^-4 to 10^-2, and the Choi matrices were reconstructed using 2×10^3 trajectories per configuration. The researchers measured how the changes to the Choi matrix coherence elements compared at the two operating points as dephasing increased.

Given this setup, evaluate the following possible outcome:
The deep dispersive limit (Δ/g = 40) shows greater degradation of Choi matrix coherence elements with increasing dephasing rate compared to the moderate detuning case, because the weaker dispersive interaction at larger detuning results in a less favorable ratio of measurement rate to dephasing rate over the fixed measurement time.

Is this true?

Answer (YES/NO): NO